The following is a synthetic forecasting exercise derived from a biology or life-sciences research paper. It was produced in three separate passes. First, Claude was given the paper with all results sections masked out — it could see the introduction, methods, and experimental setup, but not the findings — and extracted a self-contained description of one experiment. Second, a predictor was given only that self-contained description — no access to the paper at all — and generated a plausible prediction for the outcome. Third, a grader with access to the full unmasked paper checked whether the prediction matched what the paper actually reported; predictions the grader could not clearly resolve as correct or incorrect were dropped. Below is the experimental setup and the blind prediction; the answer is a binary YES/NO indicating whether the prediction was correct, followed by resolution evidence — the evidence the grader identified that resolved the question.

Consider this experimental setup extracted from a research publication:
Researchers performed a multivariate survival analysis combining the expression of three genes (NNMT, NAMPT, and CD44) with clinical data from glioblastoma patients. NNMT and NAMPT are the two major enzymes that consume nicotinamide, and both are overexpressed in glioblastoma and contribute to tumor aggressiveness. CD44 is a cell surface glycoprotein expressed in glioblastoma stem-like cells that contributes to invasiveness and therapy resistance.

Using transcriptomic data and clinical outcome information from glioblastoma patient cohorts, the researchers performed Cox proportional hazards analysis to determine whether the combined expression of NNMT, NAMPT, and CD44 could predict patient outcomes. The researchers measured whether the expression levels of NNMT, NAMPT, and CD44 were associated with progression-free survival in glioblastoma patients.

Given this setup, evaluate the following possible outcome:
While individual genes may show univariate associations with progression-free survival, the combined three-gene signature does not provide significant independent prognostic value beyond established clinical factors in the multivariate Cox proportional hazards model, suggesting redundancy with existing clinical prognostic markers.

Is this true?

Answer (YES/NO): NO